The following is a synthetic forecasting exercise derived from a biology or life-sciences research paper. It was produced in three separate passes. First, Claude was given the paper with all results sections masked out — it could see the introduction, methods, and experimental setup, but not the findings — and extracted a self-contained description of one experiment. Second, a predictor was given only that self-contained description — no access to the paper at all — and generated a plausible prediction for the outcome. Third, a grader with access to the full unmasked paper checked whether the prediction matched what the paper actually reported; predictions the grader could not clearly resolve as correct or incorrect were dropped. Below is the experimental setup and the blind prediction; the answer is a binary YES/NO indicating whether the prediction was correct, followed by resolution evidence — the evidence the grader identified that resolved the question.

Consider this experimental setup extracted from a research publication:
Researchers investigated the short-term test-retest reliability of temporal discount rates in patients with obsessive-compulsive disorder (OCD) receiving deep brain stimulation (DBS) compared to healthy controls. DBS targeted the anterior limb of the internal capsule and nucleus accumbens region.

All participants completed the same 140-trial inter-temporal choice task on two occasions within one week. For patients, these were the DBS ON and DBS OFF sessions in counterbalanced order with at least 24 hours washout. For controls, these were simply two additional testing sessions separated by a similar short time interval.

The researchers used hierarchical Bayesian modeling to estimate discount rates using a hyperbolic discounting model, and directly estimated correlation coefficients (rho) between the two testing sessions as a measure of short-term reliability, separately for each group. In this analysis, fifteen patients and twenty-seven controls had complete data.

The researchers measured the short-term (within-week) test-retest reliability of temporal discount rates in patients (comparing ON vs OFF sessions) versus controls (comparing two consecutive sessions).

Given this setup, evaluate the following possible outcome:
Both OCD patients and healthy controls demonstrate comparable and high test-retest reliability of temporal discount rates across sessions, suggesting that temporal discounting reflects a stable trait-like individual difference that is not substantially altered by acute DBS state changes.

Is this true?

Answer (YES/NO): YES